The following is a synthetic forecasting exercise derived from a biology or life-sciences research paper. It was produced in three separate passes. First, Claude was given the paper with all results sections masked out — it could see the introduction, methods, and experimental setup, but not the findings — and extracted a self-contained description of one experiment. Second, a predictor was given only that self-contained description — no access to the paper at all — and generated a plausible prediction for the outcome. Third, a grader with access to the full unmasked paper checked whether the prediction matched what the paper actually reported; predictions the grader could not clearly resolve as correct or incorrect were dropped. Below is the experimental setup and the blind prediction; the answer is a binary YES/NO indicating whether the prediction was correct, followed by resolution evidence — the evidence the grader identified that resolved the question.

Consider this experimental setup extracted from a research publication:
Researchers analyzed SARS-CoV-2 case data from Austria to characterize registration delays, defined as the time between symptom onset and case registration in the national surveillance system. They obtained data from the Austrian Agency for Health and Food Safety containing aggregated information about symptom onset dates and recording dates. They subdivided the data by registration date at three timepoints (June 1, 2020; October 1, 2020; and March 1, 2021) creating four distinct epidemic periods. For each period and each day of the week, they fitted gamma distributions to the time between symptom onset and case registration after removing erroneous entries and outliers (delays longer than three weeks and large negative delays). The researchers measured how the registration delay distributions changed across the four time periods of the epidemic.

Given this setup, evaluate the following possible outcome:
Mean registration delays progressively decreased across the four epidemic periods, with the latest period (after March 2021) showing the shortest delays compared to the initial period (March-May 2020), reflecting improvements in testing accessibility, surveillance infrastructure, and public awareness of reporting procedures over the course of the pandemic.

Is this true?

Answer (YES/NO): YES